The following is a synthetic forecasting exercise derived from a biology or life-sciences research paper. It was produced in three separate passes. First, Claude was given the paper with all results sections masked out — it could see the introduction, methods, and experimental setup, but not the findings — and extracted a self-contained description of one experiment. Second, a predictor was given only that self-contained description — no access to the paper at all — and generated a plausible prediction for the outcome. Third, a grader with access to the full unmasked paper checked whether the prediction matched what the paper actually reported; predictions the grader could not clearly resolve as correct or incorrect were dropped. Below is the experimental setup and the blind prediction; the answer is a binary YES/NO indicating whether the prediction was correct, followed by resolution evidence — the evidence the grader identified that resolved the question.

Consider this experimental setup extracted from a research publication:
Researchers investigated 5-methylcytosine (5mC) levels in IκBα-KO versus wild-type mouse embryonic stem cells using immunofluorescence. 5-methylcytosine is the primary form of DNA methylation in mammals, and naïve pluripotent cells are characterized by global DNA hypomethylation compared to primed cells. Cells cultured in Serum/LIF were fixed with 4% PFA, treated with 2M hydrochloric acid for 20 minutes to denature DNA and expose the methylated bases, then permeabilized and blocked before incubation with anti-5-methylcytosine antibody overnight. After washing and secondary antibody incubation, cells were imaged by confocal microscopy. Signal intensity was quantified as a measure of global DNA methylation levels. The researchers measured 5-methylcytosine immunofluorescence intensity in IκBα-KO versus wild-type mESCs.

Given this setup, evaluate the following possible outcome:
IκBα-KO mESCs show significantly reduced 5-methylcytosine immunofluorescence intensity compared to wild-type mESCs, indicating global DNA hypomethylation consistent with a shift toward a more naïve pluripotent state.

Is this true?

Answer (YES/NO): YES